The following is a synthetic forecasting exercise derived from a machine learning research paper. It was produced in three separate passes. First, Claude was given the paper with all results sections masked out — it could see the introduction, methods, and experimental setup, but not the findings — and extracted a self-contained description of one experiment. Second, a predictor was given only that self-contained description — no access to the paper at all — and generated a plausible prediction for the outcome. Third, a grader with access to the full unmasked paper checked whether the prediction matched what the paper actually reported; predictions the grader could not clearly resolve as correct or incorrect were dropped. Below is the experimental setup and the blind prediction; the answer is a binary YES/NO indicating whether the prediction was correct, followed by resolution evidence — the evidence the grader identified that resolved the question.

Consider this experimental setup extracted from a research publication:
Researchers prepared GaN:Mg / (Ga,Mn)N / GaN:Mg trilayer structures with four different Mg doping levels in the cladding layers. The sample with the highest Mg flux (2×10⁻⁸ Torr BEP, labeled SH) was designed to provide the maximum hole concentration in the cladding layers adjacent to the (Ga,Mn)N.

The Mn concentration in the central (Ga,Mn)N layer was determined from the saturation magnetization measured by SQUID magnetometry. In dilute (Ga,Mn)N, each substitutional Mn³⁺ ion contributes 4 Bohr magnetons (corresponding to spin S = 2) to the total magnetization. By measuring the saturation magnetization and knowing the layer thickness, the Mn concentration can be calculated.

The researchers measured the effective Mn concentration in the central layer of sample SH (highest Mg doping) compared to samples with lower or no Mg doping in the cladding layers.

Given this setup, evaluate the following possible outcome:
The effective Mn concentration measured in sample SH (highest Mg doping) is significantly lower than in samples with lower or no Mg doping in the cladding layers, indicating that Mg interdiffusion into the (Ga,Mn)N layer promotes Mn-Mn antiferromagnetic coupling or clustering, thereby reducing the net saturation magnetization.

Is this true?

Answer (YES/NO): NO